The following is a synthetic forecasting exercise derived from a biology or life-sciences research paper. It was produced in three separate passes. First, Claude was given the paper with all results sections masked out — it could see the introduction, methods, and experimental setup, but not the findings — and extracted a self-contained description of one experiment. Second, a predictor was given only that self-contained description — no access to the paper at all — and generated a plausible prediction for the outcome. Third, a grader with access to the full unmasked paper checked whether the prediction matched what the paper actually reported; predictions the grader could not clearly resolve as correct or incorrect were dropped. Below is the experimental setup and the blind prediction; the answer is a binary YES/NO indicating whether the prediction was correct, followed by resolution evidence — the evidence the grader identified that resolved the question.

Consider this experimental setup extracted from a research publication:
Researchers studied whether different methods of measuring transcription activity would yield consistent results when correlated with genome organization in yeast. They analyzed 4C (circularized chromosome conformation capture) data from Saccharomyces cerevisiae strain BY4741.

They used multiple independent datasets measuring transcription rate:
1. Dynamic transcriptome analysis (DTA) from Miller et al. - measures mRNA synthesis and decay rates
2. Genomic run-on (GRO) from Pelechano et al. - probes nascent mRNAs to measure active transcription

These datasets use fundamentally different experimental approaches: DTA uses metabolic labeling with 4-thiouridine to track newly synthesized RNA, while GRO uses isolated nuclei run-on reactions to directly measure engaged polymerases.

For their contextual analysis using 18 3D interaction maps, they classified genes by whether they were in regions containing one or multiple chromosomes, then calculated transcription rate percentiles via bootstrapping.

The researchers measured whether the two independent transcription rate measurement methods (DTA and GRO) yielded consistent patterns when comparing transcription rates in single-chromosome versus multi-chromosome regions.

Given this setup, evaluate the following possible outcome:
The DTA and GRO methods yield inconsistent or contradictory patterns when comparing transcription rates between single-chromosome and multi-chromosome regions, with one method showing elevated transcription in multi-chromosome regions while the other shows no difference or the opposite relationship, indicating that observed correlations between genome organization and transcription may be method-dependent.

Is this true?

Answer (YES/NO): NO